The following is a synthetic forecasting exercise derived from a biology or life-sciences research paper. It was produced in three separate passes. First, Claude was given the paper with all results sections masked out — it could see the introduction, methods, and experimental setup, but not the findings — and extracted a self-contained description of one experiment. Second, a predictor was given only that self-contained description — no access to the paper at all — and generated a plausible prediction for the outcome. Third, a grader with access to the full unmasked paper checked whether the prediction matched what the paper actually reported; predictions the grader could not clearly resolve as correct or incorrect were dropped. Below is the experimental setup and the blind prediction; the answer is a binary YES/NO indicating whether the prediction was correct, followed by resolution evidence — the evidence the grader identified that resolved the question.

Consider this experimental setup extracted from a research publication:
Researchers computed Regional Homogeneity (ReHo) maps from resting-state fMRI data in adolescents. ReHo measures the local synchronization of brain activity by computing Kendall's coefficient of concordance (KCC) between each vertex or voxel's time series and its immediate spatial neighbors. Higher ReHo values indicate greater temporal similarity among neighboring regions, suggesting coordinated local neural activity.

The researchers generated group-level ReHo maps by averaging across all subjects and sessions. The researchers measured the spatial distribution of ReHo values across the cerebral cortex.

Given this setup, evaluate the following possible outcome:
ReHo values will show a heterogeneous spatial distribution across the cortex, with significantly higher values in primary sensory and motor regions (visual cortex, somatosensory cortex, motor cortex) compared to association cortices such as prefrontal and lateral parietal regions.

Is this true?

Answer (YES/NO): NO